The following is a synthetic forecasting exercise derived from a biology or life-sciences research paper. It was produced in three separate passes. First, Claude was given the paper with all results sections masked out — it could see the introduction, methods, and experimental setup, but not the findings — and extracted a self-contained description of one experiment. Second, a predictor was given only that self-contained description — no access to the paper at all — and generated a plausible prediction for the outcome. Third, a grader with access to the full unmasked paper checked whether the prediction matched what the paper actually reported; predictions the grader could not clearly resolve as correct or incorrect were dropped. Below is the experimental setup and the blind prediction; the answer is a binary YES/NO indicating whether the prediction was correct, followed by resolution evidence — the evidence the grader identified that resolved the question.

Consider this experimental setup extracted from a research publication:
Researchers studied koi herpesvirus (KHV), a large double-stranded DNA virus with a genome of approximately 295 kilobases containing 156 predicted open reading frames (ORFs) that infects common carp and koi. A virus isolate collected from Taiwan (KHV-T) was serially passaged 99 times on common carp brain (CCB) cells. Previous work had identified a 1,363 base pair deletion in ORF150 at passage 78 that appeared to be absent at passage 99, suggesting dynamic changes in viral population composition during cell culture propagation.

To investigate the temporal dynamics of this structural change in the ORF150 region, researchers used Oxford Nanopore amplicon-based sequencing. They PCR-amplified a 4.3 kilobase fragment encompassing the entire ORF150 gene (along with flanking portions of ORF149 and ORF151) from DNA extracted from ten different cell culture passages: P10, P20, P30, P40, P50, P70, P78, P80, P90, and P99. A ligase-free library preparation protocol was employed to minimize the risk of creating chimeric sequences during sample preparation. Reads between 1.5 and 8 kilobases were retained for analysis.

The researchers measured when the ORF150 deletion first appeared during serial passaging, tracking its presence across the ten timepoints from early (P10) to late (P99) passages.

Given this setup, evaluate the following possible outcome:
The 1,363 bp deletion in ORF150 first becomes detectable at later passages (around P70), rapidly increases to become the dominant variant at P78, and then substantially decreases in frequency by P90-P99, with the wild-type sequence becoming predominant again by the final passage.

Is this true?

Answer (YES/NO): NO